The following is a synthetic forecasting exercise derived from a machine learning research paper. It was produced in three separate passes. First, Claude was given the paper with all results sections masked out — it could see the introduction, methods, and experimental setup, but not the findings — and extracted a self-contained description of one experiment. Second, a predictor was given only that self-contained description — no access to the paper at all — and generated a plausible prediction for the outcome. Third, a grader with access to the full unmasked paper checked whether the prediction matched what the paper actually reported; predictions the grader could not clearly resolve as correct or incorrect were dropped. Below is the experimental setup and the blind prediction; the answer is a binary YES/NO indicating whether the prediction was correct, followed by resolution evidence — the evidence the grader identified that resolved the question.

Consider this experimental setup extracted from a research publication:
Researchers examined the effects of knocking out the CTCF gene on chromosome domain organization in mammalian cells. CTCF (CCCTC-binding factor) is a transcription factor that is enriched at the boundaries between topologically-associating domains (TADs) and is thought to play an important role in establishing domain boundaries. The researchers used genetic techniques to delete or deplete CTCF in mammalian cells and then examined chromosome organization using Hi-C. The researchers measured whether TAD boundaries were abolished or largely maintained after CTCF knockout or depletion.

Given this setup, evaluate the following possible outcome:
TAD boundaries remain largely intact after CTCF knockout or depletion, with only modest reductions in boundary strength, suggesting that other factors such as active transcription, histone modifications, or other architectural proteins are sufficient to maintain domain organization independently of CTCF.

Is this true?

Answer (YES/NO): YES